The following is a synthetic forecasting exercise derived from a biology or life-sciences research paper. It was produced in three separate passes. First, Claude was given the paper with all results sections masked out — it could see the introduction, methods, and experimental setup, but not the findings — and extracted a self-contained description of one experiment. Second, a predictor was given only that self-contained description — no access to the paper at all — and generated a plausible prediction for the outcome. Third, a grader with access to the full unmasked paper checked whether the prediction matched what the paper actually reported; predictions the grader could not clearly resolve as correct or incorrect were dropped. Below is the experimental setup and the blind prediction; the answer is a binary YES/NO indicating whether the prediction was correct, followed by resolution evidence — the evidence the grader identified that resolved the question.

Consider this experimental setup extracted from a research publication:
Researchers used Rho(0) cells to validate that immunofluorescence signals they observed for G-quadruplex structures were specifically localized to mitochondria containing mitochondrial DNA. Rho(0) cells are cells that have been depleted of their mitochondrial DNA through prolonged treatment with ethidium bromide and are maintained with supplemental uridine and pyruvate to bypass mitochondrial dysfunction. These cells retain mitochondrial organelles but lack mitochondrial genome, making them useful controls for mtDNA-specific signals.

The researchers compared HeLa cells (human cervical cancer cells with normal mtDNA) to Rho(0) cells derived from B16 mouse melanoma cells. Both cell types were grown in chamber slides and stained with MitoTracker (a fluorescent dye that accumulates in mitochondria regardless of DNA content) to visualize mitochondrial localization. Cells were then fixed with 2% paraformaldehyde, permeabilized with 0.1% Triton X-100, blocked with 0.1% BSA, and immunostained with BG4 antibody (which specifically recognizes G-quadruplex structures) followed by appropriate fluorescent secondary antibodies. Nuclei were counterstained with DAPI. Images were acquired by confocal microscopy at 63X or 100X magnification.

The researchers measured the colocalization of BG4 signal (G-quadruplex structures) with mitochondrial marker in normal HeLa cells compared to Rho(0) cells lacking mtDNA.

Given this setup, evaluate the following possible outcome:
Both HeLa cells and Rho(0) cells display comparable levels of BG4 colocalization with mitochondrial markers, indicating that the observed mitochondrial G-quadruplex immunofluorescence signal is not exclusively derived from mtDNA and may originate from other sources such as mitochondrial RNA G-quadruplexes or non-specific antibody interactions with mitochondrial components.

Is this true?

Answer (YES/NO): NO